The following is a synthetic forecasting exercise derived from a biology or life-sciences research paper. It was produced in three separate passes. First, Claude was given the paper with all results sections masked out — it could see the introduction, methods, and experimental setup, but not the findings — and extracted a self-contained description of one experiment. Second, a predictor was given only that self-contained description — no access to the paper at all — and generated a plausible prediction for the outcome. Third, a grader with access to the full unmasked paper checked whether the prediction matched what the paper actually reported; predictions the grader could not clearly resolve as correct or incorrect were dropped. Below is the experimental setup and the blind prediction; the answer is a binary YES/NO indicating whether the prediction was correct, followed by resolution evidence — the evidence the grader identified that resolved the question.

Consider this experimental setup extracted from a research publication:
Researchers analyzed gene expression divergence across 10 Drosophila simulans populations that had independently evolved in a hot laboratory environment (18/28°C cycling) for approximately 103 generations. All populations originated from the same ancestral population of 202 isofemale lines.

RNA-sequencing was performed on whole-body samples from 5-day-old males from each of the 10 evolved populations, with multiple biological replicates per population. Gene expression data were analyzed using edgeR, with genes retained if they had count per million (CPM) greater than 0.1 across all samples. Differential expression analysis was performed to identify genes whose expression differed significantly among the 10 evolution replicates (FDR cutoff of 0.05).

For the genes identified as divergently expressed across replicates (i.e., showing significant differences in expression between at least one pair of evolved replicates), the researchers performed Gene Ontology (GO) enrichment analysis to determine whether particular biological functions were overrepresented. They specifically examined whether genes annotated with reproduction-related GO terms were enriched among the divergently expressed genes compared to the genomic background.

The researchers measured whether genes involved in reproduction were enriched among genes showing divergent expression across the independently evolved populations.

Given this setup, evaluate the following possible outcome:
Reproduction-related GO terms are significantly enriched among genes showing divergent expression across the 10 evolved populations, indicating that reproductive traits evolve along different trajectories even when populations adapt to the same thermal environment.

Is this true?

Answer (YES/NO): YES